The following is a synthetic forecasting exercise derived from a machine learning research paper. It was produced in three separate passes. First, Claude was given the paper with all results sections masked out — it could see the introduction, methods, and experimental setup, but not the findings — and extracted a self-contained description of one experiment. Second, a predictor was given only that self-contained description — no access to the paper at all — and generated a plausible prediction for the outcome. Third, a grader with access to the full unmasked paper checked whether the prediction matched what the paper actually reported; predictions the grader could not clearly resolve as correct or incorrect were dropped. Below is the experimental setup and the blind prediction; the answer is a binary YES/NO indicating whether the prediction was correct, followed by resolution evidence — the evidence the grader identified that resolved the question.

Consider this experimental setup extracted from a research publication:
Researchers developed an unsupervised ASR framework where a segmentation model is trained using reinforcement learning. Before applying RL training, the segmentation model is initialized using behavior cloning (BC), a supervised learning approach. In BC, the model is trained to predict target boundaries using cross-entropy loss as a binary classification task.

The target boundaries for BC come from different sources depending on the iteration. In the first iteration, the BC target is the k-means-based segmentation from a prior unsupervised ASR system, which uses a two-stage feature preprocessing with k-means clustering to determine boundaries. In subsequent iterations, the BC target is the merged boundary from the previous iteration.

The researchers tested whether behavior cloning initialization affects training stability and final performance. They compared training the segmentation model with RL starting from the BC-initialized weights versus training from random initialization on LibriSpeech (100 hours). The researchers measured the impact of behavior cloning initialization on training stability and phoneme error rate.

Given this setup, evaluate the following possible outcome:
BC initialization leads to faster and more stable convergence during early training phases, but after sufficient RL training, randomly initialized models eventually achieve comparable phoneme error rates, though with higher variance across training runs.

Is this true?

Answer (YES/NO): NO